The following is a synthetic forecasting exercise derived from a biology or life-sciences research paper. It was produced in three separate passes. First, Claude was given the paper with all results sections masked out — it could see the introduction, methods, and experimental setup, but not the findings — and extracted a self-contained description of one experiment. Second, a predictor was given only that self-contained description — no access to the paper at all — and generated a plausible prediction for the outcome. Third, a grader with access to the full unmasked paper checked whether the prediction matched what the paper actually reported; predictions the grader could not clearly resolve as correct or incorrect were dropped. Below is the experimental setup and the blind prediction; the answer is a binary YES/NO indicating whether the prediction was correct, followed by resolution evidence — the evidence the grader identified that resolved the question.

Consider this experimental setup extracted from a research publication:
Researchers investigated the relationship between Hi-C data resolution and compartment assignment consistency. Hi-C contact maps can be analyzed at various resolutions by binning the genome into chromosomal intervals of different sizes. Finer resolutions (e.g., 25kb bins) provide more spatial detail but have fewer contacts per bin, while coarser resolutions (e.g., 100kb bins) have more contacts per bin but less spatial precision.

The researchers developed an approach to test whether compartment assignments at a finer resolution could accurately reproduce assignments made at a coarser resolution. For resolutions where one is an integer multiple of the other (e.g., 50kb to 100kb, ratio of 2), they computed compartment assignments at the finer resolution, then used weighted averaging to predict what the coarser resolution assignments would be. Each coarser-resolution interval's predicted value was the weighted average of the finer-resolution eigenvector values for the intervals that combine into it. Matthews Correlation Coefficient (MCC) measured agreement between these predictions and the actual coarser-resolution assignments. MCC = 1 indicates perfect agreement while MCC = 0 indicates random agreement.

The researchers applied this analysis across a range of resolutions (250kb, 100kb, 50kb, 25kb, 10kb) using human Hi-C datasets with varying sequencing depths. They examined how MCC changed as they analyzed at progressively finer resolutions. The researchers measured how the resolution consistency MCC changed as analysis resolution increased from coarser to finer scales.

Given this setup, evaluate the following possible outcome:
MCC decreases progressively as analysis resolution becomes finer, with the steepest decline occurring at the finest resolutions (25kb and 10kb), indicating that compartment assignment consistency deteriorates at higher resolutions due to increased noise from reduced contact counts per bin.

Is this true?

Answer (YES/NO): NO